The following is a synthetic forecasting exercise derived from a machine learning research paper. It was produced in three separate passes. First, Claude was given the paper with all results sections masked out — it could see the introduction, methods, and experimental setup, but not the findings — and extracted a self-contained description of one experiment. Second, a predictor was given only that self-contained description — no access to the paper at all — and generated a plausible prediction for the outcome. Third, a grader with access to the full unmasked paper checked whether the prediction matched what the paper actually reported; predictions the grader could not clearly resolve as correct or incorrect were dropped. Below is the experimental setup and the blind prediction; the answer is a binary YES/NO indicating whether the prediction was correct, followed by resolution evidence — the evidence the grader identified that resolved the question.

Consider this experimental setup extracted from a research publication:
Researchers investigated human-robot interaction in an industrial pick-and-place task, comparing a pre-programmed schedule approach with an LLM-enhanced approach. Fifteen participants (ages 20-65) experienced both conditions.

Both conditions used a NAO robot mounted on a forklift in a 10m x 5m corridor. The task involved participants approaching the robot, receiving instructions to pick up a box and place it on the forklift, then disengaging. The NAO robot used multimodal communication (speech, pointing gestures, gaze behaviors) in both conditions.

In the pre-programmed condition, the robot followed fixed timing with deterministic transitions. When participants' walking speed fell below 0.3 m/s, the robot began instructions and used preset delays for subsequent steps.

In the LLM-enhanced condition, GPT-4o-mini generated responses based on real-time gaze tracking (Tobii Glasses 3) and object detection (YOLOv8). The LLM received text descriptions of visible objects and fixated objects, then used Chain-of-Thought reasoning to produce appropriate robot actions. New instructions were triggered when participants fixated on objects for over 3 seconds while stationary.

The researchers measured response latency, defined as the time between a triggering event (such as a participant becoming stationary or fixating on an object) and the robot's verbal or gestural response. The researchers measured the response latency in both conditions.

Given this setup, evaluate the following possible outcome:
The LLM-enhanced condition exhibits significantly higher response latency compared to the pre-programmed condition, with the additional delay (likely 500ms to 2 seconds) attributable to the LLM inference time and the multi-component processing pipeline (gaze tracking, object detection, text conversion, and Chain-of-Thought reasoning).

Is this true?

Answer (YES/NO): YES